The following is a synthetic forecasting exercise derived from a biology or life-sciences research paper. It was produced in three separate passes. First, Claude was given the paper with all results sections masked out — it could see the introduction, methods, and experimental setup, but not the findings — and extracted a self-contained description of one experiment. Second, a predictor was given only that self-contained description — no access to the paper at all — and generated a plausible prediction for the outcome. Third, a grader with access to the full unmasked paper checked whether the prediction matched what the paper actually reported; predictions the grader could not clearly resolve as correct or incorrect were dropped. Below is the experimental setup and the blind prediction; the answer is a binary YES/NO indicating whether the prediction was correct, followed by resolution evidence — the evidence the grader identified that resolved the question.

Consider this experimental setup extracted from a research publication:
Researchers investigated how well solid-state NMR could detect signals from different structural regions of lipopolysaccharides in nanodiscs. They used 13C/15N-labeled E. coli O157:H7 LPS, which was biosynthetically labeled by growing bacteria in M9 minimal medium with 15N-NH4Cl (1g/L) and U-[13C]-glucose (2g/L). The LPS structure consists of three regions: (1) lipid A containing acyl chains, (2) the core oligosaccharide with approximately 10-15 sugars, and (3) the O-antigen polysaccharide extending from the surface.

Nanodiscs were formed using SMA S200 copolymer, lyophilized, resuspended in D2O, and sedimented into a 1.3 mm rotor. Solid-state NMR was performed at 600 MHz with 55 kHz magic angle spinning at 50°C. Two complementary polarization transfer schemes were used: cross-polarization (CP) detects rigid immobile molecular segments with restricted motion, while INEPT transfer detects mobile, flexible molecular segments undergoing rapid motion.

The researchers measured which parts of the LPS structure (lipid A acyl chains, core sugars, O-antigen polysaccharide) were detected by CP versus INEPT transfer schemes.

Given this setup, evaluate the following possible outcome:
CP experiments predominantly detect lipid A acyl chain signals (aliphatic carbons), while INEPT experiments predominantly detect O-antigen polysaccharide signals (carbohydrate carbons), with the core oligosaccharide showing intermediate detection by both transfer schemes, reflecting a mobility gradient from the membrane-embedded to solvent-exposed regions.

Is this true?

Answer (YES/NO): NO